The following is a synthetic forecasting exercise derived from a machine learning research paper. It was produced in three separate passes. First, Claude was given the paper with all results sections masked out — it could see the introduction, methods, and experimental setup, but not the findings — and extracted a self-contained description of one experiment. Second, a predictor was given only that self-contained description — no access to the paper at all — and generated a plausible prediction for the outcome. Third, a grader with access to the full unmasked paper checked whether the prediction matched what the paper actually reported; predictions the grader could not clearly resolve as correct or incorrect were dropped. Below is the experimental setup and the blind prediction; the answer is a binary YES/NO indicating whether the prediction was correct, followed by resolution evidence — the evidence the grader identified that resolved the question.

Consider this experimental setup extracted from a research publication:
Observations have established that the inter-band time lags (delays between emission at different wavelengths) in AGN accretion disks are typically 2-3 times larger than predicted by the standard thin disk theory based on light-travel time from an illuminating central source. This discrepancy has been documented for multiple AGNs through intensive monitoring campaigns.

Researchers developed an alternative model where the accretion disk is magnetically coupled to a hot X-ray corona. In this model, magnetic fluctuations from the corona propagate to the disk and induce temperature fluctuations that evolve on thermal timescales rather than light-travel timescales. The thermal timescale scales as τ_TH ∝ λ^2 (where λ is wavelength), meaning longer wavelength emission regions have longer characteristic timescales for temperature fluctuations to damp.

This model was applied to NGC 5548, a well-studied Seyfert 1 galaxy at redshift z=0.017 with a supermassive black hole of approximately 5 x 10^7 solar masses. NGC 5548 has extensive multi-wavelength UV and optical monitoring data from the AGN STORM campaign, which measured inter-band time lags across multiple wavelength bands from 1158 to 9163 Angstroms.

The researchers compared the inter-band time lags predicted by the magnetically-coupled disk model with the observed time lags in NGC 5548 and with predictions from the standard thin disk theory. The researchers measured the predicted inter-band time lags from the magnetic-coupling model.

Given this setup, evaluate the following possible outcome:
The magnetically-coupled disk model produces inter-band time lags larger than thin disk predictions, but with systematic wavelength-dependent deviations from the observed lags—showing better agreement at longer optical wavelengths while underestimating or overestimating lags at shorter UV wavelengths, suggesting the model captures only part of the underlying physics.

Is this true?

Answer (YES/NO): NO